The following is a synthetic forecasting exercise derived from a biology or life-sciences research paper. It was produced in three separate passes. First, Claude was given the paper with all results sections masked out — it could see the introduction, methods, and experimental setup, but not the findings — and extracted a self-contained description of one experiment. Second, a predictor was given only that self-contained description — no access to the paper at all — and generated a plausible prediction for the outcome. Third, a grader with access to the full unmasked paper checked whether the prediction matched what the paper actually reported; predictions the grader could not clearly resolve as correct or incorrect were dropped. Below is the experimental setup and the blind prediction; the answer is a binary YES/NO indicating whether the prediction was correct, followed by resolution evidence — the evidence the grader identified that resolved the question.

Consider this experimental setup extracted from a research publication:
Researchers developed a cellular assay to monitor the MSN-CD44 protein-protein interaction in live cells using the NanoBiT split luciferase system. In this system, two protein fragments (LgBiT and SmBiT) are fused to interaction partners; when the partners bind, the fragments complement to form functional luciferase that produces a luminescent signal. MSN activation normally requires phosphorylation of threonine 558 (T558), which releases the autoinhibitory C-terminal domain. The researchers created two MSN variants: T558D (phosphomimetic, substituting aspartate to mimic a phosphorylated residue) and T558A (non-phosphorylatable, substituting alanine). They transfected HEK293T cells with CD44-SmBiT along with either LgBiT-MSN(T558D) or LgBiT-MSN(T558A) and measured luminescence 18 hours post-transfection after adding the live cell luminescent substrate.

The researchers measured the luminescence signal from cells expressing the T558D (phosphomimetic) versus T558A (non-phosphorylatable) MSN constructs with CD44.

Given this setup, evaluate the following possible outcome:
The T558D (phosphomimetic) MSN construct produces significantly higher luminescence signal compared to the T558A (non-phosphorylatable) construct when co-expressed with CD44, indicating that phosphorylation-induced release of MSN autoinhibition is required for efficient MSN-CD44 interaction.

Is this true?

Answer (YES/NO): YES